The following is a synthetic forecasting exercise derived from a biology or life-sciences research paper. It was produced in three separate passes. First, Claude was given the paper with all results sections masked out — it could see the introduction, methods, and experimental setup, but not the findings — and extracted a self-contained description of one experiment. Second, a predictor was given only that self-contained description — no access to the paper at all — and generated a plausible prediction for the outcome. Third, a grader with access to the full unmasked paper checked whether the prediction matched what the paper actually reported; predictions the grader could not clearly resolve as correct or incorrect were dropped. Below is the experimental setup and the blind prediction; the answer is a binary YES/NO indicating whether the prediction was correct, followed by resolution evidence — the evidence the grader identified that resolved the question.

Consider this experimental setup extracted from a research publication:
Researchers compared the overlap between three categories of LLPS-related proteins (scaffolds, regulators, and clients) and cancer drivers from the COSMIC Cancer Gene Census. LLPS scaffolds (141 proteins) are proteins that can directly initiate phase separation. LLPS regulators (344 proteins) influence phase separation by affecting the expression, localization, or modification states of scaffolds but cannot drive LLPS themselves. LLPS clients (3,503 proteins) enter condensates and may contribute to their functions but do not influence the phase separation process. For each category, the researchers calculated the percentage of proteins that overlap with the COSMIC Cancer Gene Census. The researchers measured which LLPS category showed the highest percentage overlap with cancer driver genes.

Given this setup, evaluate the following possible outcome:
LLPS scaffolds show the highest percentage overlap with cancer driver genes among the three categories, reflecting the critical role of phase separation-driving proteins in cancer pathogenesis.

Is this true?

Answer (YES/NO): YES